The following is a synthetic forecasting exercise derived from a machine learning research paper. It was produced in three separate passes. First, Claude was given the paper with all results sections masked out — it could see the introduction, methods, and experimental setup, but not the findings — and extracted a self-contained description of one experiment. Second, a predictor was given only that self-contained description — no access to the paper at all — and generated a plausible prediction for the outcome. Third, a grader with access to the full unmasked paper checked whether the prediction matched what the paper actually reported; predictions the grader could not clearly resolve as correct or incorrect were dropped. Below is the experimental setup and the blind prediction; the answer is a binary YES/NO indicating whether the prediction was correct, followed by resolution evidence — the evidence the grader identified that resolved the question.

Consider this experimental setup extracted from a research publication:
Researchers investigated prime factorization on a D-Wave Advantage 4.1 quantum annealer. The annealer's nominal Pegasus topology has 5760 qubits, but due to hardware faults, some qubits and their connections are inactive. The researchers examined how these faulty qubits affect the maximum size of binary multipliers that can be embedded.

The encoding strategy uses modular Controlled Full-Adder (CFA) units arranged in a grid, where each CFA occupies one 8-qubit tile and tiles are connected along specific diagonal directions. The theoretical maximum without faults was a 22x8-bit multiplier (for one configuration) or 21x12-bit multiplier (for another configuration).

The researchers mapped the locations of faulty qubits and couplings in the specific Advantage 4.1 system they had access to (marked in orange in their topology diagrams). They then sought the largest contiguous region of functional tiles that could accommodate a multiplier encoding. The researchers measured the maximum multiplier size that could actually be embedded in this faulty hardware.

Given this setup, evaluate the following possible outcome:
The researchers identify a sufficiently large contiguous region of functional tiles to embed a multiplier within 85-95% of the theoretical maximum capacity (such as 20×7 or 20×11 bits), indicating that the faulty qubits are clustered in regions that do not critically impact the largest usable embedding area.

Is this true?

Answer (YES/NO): NO